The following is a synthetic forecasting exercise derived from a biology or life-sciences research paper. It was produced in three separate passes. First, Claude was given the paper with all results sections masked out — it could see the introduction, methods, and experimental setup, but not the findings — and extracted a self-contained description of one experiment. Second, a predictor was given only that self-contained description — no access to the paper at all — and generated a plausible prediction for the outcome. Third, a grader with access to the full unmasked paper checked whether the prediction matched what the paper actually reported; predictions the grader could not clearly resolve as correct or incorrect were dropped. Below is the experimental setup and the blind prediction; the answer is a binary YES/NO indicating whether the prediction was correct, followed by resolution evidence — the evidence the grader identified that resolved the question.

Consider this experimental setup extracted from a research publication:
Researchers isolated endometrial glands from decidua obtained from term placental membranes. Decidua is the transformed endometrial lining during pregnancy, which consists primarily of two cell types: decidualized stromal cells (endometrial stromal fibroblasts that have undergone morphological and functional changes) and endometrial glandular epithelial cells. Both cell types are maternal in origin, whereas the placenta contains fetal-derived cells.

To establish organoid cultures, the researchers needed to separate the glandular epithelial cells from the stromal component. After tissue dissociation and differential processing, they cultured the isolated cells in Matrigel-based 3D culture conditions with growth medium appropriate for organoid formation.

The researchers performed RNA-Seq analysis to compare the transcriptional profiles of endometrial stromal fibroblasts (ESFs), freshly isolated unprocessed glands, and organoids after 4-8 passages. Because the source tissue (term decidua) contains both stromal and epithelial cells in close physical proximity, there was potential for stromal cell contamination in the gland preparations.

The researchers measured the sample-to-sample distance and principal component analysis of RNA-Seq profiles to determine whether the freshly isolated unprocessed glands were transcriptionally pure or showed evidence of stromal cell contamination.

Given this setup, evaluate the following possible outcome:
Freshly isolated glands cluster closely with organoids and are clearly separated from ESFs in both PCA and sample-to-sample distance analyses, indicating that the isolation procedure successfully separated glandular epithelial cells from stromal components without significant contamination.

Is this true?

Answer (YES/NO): NO